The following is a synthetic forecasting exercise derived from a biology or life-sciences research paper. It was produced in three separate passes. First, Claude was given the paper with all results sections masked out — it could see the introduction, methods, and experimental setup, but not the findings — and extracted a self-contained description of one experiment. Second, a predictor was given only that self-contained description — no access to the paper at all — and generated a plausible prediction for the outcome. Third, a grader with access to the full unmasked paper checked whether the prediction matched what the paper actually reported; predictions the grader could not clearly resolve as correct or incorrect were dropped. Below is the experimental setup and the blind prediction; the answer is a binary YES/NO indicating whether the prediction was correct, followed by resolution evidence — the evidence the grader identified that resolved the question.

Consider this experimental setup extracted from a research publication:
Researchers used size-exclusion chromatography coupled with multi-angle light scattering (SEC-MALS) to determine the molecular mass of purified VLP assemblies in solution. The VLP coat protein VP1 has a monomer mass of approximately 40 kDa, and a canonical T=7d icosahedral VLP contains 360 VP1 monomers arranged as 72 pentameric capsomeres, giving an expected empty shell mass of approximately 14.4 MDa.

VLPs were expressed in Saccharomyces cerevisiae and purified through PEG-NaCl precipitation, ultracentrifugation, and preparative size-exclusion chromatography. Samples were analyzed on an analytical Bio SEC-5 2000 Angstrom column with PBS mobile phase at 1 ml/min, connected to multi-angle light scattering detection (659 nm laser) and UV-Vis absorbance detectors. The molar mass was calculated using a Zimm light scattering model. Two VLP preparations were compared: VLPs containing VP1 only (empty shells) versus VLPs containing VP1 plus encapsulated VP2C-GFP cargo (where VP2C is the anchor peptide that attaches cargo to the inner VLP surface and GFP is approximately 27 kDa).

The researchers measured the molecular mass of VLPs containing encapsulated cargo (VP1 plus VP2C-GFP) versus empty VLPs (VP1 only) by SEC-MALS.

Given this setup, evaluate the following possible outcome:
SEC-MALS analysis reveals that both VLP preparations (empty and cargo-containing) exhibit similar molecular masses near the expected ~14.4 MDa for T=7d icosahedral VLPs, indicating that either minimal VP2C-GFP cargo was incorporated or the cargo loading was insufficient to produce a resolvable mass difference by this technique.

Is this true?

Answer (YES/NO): NO